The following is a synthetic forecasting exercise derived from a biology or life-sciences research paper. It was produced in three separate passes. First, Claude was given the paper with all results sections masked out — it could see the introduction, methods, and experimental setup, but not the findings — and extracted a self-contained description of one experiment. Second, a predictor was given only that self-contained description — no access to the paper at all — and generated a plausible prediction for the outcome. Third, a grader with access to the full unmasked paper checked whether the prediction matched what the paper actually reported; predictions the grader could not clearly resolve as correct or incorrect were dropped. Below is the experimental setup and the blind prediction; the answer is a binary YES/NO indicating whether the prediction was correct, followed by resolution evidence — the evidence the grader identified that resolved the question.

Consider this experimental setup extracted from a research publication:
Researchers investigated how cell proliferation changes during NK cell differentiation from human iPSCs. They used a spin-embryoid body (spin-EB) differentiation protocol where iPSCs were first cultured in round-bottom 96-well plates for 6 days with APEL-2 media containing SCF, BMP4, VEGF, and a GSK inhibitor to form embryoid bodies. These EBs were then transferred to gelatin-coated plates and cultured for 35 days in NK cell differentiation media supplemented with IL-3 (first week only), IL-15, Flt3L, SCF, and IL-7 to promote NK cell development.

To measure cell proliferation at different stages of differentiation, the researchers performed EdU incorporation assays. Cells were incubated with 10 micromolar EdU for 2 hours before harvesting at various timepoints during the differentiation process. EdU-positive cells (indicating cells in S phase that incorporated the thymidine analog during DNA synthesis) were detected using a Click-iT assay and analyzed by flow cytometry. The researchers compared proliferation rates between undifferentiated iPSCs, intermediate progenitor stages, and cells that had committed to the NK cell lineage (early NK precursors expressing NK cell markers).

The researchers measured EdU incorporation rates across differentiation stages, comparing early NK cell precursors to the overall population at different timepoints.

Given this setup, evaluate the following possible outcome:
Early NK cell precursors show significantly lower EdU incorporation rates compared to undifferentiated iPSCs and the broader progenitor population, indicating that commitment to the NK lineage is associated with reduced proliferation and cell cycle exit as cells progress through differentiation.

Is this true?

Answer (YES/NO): NO